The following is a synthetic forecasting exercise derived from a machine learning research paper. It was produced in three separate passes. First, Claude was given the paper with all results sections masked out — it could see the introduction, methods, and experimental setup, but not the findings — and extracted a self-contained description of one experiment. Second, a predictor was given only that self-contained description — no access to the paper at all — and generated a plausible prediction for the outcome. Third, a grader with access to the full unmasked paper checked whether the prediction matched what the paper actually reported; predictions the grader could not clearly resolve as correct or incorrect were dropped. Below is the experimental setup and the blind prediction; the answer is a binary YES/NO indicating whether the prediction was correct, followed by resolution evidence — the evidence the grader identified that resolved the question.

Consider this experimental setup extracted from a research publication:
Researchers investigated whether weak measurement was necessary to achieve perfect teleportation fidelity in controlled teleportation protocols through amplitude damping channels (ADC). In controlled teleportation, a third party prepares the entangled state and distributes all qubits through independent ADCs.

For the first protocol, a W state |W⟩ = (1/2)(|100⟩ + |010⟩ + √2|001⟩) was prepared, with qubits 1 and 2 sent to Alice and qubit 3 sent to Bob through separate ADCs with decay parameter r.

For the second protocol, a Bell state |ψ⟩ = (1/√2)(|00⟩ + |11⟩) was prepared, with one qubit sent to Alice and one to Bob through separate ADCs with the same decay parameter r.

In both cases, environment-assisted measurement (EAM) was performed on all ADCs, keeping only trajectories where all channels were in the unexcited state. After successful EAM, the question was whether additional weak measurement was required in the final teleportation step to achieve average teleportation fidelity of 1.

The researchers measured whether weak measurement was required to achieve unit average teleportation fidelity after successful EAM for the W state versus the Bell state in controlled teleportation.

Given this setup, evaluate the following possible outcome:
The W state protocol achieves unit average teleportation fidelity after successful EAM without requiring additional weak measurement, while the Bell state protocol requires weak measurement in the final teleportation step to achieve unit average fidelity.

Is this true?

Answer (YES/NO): YES